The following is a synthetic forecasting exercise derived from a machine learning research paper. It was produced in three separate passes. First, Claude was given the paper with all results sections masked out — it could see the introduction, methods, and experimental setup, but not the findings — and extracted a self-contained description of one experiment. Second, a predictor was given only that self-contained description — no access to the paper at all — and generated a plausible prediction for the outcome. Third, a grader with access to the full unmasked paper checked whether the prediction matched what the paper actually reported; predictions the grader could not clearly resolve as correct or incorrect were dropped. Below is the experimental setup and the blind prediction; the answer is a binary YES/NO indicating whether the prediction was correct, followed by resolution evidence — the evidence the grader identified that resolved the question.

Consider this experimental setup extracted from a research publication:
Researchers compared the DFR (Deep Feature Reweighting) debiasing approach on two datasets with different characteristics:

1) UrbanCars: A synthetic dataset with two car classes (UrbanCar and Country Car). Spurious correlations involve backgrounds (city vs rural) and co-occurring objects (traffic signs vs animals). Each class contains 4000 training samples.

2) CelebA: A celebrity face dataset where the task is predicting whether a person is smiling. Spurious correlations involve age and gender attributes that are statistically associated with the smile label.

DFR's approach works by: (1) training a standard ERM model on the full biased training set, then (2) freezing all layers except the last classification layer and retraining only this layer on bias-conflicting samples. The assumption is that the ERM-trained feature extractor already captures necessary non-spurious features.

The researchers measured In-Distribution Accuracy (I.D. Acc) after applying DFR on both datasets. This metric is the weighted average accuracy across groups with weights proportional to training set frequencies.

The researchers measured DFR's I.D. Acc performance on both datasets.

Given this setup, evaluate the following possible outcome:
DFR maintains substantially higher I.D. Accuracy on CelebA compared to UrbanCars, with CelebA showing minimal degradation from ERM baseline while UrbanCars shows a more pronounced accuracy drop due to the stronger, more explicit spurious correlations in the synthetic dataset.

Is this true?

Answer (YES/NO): NO